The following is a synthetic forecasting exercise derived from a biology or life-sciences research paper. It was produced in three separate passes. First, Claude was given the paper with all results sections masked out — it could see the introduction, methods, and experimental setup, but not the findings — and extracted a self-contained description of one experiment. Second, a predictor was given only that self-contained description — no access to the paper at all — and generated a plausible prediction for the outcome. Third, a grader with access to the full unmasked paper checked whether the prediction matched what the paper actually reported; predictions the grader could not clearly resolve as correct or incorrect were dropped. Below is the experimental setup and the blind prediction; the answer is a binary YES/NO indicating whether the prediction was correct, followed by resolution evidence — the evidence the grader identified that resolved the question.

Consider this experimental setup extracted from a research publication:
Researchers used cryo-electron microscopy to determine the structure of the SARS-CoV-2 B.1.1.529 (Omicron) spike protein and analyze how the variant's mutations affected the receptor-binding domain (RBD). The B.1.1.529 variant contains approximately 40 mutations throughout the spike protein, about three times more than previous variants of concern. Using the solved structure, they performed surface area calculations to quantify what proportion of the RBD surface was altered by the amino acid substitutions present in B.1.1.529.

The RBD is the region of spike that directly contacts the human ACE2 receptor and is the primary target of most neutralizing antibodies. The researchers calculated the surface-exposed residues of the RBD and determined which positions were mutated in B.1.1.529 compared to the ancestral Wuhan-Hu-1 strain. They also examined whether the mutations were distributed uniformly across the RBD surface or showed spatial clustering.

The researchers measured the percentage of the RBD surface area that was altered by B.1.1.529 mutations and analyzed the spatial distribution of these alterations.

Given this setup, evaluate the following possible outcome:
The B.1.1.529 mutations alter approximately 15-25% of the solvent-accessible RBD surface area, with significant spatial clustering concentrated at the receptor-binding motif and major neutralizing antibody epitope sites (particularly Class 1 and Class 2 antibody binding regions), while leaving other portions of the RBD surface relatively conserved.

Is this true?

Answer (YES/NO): YES